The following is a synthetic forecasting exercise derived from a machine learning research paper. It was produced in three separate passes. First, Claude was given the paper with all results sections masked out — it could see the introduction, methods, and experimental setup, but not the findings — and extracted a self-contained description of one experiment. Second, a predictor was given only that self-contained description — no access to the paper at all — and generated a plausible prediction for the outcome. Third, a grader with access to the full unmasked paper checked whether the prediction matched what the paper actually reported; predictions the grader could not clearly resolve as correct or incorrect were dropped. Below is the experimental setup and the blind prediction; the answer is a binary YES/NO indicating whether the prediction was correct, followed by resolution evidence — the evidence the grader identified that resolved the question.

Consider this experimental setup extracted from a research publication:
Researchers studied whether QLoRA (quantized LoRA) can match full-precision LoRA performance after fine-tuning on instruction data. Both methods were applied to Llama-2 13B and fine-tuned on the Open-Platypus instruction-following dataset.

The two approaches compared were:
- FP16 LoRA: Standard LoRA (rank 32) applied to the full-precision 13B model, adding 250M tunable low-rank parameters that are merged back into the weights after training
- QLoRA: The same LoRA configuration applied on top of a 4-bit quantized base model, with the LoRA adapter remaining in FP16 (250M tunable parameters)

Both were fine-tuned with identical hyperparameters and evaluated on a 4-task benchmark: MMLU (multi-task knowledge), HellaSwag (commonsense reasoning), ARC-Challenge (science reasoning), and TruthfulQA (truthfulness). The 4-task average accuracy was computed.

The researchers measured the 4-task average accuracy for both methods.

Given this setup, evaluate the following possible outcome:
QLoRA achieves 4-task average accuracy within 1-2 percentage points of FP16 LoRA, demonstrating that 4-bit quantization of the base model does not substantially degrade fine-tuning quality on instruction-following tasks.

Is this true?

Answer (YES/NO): YES